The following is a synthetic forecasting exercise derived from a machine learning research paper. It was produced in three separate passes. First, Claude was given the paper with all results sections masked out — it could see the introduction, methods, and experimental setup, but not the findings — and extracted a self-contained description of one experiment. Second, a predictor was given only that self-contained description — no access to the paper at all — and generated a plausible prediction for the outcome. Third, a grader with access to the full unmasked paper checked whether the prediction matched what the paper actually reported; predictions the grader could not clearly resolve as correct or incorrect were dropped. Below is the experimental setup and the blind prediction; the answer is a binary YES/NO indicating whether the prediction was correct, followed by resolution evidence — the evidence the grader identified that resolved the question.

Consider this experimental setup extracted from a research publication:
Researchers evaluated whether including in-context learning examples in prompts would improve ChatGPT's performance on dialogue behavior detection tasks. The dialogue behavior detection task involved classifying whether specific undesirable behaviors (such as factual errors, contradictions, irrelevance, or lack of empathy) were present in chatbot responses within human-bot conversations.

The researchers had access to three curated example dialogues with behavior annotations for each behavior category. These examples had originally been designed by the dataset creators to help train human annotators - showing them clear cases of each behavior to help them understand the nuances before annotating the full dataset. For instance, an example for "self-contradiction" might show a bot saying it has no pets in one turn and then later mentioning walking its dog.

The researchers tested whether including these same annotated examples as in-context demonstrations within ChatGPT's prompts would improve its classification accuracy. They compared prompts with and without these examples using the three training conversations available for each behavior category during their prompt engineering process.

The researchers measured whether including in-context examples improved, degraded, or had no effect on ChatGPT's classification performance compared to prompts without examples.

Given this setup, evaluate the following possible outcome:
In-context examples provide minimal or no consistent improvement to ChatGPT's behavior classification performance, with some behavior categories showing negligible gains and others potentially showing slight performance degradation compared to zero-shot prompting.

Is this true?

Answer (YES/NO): NO